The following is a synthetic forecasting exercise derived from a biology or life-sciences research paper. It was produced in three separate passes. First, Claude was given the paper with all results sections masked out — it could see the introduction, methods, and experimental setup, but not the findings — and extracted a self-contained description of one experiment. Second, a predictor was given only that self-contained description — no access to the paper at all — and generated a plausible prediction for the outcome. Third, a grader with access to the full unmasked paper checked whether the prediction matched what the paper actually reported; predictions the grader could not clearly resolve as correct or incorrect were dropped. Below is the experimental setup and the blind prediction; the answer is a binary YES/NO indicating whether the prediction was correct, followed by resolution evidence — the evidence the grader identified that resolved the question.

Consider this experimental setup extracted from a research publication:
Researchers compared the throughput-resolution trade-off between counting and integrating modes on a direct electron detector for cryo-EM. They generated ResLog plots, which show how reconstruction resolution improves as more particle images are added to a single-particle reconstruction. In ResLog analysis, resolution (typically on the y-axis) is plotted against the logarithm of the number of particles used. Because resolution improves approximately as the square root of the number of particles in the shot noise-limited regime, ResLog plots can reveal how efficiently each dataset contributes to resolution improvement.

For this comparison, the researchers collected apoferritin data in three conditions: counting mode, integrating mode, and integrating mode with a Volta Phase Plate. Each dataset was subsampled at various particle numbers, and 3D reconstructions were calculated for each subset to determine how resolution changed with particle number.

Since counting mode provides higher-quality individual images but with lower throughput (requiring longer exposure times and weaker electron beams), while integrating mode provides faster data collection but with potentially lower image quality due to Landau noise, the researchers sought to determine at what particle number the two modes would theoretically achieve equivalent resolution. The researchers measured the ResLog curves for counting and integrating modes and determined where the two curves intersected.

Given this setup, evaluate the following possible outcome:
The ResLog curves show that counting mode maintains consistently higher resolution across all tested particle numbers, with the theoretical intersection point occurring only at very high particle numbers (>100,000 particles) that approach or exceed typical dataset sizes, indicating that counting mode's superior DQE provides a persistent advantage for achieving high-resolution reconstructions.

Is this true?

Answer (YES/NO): YES